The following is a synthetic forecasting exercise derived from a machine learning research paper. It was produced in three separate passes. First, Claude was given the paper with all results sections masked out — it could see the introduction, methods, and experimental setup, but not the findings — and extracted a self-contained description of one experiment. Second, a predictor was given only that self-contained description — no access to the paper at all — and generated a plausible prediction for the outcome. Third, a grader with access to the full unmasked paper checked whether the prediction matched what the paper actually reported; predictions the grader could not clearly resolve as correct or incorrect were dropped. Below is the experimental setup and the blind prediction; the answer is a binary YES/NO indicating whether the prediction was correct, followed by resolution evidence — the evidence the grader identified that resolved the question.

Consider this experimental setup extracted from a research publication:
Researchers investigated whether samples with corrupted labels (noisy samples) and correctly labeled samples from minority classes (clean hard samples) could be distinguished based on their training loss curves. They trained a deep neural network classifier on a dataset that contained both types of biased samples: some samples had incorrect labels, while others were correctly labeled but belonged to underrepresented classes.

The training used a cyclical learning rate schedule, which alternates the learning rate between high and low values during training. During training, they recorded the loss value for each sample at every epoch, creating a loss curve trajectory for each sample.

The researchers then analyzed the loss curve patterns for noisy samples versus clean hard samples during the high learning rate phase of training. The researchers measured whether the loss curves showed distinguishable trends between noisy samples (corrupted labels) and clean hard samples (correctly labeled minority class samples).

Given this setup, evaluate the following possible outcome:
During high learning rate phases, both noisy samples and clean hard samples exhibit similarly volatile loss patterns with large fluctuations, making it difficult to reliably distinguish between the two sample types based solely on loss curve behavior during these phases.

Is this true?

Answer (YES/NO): NO